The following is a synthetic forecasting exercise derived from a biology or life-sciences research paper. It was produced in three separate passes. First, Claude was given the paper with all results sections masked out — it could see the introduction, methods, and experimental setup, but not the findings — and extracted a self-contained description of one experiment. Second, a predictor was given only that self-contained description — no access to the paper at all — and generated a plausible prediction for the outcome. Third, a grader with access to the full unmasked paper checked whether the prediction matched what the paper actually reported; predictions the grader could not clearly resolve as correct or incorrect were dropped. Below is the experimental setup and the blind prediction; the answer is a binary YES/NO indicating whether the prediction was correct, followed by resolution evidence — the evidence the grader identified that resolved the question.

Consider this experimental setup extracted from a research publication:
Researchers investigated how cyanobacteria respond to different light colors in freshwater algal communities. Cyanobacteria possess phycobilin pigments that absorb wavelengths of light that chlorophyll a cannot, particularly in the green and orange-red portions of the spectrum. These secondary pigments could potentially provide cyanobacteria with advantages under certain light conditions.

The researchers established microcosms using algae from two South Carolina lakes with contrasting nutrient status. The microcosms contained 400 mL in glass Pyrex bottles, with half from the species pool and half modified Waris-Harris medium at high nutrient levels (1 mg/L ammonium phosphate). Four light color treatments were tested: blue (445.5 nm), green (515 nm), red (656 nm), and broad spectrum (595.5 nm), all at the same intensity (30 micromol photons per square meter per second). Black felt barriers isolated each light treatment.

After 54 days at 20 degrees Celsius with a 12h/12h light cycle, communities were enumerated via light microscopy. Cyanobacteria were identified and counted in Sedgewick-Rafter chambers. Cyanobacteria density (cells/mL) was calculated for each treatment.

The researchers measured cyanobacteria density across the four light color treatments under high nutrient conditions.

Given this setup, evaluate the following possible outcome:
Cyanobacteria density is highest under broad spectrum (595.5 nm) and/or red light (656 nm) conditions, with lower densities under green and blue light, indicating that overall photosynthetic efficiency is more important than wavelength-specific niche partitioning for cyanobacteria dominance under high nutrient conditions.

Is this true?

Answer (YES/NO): YES